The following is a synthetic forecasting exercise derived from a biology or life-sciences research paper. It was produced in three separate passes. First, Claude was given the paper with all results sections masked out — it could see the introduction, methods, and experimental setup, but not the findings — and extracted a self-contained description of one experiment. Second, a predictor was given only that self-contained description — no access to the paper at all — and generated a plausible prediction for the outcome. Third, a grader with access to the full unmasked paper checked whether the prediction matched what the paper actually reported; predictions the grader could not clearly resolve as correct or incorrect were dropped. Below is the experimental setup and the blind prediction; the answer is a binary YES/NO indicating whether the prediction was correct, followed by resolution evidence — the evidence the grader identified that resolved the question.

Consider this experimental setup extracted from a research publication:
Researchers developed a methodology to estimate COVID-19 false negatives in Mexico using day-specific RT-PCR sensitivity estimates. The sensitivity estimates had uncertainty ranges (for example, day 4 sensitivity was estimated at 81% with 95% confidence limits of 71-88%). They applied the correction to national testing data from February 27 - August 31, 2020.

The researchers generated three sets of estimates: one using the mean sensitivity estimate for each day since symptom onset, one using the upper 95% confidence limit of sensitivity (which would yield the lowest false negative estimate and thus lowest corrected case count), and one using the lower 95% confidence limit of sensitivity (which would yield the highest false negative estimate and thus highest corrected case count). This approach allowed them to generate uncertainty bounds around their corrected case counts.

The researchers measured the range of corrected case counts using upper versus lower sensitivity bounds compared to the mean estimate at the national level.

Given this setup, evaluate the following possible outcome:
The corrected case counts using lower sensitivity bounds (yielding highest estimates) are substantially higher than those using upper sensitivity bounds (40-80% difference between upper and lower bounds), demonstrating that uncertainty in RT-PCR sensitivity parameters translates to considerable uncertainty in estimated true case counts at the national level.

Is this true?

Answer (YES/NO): YES